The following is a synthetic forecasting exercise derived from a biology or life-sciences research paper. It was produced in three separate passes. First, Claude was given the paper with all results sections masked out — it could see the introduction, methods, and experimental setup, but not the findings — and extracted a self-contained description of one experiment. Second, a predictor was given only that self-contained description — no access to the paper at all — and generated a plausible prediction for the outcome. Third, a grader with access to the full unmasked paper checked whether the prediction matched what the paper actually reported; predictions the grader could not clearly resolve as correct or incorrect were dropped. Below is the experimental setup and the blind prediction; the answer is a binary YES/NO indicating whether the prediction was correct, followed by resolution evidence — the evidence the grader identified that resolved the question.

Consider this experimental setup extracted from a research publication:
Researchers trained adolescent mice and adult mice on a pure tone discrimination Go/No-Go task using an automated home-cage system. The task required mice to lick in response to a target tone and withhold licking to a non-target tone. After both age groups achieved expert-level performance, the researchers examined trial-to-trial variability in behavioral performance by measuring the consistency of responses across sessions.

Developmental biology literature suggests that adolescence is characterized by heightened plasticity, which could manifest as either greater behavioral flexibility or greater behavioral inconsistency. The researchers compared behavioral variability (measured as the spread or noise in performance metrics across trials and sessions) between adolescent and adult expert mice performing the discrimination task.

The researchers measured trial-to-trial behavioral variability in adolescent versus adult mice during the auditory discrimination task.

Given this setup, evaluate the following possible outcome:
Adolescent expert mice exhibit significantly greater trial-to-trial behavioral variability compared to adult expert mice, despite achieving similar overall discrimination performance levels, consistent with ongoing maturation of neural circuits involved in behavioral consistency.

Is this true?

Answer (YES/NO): NO